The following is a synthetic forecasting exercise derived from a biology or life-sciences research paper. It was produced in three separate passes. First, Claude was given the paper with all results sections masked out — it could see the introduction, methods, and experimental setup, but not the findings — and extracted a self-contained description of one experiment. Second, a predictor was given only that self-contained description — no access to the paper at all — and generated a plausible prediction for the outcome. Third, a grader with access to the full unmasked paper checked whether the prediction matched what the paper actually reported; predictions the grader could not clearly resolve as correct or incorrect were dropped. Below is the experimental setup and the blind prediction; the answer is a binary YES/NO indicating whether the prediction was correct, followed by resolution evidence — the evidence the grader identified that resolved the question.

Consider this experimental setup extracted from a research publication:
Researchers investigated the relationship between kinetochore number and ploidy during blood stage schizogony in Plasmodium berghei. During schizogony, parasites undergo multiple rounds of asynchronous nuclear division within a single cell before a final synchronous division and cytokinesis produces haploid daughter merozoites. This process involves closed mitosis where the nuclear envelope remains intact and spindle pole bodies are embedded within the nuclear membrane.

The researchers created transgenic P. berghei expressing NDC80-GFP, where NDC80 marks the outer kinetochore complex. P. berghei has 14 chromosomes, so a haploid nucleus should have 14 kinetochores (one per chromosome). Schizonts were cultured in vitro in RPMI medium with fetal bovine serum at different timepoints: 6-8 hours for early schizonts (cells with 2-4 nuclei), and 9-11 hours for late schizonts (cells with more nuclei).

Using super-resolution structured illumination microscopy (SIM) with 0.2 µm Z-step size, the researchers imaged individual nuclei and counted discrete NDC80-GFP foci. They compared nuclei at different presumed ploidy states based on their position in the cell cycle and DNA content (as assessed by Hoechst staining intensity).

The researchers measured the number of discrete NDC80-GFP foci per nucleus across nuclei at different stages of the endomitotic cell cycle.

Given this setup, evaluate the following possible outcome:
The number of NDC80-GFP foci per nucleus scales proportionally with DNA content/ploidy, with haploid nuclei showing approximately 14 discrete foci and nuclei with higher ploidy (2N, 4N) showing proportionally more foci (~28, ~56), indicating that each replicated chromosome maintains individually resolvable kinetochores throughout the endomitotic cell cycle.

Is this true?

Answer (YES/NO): NO